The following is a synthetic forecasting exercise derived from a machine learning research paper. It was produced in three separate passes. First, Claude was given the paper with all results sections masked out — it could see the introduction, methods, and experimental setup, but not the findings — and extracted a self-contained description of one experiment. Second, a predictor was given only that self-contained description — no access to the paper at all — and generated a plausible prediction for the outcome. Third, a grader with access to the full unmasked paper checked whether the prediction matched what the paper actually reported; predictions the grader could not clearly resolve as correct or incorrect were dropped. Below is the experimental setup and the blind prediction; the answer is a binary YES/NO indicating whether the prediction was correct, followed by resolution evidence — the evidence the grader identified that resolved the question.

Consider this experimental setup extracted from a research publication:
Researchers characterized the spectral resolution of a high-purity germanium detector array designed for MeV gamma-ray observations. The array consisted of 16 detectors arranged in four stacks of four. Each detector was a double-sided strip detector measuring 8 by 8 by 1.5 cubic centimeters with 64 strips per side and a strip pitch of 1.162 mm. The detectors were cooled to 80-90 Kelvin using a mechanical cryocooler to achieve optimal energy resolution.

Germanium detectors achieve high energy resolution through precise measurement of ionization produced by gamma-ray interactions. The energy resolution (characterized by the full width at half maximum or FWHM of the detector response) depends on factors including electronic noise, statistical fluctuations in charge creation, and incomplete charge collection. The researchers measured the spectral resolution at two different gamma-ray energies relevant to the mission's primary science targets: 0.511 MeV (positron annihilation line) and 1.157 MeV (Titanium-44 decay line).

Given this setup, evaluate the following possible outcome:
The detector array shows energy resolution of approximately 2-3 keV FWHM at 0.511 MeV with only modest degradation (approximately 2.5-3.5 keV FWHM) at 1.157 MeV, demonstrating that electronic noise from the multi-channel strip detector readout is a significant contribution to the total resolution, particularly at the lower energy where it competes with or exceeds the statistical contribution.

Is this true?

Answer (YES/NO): NO